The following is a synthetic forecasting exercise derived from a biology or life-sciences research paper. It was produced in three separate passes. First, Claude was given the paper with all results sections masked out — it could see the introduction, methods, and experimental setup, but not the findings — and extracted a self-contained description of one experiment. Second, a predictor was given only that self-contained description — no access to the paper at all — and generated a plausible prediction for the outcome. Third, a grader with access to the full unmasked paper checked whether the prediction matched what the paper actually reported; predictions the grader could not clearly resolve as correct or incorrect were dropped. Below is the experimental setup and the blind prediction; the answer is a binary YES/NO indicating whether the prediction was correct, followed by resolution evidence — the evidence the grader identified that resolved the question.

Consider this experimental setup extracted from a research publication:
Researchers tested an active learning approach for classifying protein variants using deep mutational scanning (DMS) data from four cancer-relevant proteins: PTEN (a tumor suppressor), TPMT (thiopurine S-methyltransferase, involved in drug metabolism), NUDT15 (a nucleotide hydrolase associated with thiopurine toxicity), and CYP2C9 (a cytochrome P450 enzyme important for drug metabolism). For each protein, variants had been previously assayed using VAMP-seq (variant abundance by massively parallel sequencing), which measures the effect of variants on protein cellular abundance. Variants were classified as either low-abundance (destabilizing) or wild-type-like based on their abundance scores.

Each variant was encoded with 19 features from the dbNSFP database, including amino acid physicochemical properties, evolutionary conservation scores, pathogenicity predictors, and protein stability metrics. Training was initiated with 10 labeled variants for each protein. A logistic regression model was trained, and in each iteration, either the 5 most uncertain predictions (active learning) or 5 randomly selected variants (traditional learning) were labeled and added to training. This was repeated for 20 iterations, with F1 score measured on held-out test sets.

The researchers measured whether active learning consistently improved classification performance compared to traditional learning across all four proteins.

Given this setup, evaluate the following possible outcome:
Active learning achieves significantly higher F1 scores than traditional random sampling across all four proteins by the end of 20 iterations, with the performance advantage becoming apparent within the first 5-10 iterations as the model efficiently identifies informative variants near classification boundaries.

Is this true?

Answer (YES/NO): NO